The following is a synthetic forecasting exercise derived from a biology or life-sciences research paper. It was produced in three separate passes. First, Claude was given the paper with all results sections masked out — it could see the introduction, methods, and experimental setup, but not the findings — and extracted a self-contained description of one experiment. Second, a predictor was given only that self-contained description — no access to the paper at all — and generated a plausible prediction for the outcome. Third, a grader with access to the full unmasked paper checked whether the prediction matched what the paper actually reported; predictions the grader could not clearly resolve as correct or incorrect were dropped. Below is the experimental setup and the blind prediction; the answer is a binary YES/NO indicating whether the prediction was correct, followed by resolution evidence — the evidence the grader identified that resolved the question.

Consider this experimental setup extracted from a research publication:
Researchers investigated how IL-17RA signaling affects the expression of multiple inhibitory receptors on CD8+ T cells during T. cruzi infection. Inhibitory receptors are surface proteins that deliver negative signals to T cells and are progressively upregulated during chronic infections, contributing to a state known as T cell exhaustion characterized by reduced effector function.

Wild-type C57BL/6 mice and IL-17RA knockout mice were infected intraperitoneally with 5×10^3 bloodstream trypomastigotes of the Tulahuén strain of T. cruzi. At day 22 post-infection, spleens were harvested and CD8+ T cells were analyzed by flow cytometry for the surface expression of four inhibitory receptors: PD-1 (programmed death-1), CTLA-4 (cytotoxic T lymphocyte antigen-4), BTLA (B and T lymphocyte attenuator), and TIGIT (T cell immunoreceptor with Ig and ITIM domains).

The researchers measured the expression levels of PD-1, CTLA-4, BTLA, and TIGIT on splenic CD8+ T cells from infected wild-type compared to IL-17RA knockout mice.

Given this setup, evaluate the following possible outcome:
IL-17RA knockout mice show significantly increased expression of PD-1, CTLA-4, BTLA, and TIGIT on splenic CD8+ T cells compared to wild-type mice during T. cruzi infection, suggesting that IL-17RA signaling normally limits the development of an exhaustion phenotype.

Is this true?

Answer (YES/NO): YES